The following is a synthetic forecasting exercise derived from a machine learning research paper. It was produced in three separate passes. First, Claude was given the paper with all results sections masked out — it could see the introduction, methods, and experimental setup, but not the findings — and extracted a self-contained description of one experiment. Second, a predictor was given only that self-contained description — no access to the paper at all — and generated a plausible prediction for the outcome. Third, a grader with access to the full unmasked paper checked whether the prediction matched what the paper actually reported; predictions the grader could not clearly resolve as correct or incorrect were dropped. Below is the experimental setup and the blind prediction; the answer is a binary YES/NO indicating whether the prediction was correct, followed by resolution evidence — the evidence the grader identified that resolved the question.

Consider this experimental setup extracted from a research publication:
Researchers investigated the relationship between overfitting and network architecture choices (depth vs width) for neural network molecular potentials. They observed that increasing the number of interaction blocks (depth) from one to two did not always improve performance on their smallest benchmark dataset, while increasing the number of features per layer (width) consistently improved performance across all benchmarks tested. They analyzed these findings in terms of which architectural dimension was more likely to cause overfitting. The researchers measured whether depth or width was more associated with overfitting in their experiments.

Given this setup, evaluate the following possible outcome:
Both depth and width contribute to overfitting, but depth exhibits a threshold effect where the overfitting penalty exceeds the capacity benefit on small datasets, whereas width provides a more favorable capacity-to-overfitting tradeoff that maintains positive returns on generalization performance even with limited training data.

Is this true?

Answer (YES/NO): NO